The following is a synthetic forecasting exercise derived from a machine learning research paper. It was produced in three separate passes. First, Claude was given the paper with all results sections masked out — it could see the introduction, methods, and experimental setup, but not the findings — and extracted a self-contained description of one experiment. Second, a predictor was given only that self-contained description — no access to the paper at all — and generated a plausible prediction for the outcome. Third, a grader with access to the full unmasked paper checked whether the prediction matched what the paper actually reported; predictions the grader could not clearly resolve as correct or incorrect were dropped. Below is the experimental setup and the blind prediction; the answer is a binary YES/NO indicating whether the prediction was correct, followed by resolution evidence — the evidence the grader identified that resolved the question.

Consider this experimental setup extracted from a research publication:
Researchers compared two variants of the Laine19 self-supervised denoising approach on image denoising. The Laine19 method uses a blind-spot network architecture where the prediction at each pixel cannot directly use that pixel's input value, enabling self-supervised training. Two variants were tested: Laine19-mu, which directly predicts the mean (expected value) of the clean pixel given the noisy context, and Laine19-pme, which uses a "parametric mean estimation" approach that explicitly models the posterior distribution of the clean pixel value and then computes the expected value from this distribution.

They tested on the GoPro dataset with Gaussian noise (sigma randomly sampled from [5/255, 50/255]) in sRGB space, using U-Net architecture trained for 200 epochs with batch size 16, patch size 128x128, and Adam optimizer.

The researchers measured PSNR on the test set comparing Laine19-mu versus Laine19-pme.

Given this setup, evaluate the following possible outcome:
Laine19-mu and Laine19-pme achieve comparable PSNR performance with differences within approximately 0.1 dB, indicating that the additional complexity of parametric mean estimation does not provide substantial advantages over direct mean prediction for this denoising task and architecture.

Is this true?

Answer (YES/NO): NO